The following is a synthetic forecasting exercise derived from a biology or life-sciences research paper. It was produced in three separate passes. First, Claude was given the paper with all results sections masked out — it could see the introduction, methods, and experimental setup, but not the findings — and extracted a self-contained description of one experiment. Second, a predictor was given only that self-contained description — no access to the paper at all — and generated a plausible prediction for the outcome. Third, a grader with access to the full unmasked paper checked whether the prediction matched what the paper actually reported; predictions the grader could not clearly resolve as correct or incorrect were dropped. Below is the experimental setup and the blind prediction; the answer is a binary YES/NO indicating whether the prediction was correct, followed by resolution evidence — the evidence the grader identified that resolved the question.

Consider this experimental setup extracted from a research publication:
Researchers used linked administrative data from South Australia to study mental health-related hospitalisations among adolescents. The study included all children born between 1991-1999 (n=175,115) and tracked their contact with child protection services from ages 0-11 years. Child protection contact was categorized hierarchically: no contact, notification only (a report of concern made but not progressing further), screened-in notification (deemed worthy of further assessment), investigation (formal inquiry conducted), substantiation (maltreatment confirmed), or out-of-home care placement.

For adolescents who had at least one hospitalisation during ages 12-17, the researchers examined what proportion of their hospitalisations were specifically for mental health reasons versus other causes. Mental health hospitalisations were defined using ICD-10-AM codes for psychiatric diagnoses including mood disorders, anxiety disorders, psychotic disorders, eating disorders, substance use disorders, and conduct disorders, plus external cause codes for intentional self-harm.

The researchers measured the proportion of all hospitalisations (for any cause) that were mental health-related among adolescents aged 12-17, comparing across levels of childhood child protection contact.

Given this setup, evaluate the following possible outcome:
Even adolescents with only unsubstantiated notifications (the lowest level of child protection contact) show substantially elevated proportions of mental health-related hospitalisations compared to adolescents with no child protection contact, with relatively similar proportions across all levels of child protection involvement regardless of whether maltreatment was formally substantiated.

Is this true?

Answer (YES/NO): NO